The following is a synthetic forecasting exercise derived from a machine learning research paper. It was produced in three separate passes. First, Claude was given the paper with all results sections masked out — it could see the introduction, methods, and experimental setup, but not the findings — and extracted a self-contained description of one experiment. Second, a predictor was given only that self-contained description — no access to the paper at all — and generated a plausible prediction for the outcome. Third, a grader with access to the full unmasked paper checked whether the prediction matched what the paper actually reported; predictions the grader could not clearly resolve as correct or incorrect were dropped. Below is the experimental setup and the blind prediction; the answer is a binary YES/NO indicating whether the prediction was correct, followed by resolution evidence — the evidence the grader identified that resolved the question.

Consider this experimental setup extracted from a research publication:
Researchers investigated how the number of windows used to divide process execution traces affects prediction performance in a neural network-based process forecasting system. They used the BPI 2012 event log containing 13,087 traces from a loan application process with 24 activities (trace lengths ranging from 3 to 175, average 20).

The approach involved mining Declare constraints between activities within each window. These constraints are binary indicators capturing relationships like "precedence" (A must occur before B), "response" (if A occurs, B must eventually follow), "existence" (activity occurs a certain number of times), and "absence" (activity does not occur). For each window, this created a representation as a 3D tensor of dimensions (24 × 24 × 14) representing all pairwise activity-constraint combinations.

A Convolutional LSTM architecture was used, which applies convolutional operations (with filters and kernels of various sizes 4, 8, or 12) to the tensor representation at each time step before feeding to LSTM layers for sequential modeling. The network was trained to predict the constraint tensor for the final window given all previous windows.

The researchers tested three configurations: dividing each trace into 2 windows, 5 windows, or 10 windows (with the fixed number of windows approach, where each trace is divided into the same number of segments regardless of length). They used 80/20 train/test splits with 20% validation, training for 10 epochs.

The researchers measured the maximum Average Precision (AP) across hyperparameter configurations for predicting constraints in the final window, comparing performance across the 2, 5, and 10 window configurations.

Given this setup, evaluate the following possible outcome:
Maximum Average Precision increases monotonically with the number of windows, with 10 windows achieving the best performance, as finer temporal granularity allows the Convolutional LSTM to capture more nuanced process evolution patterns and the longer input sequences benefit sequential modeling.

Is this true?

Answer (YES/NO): NO